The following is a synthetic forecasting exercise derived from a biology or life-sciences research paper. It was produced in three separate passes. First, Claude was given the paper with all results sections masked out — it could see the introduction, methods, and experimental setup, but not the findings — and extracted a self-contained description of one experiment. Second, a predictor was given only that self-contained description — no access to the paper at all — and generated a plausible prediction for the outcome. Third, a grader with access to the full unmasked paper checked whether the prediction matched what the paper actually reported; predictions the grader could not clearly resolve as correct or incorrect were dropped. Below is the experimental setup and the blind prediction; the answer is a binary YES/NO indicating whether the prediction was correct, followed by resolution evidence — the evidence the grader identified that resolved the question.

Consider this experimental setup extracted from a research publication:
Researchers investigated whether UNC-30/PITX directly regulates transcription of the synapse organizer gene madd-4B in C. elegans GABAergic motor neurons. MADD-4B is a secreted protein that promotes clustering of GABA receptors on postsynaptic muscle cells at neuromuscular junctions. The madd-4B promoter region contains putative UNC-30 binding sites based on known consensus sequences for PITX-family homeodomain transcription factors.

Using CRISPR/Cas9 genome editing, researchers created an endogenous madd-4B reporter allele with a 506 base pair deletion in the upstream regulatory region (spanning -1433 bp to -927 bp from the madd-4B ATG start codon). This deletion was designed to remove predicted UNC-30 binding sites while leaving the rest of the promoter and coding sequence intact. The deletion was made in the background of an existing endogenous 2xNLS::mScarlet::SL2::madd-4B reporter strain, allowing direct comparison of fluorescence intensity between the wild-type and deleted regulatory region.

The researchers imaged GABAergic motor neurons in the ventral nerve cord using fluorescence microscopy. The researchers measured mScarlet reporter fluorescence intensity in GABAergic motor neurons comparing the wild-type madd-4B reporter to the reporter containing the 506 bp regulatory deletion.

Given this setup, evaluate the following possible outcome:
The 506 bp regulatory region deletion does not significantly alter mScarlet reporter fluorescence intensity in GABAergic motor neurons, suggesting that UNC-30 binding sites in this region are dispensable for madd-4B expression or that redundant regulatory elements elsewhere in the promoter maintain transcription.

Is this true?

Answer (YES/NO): NO